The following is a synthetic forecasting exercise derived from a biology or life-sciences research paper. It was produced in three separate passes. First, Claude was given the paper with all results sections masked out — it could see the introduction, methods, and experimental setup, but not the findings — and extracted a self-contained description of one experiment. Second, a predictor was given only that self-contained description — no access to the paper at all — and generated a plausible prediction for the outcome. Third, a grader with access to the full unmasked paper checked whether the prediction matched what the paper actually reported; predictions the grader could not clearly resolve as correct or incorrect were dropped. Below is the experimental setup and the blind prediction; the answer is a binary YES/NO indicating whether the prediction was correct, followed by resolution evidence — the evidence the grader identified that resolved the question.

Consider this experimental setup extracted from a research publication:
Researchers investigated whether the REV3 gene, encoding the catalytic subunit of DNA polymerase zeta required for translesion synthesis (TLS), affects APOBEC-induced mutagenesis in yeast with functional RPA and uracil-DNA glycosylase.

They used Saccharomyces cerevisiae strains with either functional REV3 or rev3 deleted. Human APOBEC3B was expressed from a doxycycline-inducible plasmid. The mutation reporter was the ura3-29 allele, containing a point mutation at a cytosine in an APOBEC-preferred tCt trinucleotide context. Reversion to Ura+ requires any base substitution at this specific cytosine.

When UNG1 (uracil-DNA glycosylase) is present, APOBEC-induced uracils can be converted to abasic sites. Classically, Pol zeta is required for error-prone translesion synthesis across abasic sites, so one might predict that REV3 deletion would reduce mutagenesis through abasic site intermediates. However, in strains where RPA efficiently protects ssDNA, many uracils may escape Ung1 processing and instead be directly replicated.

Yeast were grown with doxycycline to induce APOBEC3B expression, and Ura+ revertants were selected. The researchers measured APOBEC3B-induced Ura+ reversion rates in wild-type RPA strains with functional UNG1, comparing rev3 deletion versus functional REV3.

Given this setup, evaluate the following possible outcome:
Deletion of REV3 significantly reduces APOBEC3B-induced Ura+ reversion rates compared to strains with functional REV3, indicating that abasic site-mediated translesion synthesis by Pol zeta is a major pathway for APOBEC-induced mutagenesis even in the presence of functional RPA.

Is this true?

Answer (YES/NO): NO